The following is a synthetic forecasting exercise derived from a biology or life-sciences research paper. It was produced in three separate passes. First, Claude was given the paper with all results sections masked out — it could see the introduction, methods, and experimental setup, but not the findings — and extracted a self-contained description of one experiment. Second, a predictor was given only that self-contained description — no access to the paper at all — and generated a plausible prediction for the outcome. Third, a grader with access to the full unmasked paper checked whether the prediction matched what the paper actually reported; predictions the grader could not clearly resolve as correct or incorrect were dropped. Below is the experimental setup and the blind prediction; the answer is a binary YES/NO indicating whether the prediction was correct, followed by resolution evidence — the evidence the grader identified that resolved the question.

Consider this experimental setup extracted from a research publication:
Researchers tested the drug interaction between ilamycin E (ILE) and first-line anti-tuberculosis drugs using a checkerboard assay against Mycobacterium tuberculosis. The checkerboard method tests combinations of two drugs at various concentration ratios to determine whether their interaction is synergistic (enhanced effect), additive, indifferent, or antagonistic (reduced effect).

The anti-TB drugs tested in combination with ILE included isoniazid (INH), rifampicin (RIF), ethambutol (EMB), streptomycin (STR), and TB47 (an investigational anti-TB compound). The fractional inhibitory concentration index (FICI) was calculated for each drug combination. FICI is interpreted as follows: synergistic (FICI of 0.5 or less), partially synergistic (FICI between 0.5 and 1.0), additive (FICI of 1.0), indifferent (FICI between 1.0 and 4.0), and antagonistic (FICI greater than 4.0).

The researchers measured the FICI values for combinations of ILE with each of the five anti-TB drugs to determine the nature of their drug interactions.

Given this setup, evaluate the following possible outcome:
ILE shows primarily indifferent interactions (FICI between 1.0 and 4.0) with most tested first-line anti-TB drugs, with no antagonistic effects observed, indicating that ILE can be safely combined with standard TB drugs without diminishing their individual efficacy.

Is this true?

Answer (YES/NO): NO